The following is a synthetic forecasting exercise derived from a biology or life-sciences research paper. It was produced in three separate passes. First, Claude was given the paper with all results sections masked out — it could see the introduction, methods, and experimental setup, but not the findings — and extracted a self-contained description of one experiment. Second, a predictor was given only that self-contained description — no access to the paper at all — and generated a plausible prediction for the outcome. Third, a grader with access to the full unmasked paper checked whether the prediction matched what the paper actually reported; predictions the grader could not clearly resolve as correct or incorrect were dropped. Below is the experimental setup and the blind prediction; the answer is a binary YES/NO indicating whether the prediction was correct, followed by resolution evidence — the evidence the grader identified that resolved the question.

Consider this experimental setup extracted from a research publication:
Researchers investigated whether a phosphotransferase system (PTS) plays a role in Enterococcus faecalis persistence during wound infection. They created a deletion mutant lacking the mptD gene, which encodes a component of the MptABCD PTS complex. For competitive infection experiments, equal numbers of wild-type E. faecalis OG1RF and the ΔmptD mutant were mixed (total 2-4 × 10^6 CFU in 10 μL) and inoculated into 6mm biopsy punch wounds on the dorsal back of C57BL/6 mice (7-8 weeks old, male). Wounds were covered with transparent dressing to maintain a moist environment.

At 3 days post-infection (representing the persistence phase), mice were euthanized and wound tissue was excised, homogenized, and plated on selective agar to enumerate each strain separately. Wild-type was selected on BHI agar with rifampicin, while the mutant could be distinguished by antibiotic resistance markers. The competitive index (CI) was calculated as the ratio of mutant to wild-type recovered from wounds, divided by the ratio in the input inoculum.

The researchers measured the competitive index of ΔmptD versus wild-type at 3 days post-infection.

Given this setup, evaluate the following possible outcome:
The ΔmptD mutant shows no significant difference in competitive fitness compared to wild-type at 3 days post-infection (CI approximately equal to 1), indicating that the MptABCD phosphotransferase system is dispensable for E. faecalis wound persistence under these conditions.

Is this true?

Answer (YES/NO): NO